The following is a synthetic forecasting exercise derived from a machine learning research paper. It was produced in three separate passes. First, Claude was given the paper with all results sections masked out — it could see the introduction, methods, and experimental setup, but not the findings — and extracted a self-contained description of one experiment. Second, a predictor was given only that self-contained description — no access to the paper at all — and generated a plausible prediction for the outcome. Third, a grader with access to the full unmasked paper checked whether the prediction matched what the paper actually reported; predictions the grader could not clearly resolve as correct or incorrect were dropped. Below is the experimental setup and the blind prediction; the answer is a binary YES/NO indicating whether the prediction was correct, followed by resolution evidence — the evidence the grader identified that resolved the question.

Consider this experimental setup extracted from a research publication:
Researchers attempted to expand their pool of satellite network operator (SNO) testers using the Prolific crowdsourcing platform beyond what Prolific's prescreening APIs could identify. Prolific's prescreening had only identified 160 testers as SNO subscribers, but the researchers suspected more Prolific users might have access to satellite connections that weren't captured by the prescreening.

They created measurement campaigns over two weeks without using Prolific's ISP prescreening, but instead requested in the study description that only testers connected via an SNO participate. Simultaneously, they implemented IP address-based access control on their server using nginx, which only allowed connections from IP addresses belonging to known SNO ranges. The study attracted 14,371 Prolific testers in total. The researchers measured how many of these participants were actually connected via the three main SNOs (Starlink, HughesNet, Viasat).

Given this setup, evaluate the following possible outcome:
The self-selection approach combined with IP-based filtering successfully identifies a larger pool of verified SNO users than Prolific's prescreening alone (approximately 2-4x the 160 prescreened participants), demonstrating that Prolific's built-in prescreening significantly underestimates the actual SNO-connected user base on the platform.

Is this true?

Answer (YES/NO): NO